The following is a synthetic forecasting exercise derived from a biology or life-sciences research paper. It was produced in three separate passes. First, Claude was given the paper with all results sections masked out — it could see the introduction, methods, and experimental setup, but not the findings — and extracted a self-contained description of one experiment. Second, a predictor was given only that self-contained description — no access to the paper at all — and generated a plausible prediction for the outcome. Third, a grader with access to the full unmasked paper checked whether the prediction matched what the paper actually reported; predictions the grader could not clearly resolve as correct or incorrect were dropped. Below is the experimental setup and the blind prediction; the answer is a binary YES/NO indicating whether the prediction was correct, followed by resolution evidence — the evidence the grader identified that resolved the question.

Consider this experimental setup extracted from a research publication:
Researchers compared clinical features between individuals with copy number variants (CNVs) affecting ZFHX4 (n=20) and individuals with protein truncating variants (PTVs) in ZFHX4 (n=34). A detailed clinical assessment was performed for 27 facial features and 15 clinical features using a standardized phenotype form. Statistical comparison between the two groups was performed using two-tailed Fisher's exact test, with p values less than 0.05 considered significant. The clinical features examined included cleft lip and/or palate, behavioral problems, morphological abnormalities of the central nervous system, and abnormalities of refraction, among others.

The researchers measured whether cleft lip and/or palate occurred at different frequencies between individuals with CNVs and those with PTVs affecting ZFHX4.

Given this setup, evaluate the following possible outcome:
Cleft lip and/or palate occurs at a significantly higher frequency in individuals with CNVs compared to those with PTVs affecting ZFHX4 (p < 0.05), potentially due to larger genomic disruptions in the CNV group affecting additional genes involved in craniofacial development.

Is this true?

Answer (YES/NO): NO